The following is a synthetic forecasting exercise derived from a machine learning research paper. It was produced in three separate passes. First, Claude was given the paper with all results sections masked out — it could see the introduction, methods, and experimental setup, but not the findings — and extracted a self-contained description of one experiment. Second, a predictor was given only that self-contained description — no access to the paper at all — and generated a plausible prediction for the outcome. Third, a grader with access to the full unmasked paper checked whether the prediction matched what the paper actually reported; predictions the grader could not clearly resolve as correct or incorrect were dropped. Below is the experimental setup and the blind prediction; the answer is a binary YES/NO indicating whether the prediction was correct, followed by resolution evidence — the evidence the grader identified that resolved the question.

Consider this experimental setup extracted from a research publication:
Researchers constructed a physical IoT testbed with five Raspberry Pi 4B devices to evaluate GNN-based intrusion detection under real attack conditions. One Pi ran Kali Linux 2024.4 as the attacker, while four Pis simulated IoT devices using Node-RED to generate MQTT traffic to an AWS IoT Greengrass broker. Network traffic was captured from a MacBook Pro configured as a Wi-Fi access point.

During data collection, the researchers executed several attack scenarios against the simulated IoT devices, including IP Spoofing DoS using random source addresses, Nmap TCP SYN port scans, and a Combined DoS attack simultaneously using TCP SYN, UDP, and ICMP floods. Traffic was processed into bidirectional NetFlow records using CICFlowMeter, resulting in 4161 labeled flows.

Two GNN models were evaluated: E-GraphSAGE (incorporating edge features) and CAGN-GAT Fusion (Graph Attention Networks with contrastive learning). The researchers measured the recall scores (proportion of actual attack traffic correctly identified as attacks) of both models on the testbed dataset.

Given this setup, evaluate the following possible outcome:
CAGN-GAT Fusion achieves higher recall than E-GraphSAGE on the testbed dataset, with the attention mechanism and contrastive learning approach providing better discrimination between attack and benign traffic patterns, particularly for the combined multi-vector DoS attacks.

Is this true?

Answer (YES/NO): YES